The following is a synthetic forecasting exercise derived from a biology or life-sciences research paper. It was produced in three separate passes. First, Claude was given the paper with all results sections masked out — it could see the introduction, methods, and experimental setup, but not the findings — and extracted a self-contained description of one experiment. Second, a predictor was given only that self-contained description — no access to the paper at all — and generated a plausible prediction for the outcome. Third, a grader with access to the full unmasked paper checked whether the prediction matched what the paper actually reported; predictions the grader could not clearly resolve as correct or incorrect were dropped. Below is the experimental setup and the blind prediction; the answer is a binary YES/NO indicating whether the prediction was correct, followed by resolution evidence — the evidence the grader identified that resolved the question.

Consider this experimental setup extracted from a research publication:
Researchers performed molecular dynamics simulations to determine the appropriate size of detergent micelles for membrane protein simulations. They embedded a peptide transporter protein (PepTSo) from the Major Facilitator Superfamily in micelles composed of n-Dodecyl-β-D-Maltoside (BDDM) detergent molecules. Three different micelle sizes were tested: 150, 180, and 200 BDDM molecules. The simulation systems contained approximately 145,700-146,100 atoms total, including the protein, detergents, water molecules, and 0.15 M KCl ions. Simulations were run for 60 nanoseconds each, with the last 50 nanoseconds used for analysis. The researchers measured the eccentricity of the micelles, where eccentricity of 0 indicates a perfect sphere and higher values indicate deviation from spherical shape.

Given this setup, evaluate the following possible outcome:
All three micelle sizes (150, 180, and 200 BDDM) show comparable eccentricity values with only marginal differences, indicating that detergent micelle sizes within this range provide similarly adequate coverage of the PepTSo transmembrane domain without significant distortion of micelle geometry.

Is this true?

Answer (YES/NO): YES